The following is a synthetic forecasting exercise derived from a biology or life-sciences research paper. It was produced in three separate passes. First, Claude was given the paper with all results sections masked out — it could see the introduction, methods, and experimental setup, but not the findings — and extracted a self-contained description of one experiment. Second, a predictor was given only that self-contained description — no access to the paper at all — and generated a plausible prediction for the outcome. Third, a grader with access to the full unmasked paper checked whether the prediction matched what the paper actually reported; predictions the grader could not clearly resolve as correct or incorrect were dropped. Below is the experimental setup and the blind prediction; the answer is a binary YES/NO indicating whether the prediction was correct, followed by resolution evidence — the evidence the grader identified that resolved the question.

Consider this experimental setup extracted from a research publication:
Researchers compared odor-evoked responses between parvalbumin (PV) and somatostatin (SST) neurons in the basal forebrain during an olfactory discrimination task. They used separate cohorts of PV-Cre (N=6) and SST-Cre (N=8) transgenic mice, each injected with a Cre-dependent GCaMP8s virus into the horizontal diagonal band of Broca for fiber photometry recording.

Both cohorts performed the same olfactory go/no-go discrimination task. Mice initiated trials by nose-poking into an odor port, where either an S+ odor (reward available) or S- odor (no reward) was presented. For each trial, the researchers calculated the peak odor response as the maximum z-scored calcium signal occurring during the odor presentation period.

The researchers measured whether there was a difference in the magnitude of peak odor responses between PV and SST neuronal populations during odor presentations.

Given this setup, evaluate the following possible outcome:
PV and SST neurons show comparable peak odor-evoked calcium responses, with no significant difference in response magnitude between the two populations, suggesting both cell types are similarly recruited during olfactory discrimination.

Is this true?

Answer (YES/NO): YES